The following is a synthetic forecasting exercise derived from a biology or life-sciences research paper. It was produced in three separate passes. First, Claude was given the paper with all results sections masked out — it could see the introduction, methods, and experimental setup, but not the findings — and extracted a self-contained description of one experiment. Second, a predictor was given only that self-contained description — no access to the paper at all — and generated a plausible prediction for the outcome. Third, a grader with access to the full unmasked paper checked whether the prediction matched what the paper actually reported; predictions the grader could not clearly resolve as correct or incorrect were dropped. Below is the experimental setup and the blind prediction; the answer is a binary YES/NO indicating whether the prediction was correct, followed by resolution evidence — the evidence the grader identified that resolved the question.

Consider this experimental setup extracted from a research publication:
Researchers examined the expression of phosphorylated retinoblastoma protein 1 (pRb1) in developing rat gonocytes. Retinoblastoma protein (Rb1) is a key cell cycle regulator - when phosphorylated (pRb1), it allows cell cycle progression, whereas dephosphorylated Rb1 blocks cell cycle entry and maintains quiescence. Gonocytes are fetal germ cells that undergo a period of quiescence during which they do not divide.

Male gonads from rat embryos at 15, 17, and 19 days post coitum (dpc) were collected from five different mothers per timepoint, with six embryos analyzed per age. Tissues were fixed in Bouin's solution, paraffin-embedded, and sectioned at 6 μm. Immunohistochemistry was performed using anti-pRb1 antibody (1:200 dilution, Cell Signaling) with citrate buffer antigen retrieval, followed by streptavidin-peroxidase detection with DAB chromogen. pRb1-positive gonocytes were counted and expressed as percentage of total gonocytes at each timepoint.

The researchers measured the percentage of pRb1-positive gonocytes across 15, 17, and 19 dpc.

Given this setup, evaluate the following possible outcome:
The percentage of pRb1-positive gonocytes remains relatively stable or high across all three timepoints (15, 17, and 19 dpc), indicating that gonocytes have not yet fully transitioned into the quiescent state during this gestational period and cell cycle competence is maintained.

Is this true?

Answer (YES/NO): NO